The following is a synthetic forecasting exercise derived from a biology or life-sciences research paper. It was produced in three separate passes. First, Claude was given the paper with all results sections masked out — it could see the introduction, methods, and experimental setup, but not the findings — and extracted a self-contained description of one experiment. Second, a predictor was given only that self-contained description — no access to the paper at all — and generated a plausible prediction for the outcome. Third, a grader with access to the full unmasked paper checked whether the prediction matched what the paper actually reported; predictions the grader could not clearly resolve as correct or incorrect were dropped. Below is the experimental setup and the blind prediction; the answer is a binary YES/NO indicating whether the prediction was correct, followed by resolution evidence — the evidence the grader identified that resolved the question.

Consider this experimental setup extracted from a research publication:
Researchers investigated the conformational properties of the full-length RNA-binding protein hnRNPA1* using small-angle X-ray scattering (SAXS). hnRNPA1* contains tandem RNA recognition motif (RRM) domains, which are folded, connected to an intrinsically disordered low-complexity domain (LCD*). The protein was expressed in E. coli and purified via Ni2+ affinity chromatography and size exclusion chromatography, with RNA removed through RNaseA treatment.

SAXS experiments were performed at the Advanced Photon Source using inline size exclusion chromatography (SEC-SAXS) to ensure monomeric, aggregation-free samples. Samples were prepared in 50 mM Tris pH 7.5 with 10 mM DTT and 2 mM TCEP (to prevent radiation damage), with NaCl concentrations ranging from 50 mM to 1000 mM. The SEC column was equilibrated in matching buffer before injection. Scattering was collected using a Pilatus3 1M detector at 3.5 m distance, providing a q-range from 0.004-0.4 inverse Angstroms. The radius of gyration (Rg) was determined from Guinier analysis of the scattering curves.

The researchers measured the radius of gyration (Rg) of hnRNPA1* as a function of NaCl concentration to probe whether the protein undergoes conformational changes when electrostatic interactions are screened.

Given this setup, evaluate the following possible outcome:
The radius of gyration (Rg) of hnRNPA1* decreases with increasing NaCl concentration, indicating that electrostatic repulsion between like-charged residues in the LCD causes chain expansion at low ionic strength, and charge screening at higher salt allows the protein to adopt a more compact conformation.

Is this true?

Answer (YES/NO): NO